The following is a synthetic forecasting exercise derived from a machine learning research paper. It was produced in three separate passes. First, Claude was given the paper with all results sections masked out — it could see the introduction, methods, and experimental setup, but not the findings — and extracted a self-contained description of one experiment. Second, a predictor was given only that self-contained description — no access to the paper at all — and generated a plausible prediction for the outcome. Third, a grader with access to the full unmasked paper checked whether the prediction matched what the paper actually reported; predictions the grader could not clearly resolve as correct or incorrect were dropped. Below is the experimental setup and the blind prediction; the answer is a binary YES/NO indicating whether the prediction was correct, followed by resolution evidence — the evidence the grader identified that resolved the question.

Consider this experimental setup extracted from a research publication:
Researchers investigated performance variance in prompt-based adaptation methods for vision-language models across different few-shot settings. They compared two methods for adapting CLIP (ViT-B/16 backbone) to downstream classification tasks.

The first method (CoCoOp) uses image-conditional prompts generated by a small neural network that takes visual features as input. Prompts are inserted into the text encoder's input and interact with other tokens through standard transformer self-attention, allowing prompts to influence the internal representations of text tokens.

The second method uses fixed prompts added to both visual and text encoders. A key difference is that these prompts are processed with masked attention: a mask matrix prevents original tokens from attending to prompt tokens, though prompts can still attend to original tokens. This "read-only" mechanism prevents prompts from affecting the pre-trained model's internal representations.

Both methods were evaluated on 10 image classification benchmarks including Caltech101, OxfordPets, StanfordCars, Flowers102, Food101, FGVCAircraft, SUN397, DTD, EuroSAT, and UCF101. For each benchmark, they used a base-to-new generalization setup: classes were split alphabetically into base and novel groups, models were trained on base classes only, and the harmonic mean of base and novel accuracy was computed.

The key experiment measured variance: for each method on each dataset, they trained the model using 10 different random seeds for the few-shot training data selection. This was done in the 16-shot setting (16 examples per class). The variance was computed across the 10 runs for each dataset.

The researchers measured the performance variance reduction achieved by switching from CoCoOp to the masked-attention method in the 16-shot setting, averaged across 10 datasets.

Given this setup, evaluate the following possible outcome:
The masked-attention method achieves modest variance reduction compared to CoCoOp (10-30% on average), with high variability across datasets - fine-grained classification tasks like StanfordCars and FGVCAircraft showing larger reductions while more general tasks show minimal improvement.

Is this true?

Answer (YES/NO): NO